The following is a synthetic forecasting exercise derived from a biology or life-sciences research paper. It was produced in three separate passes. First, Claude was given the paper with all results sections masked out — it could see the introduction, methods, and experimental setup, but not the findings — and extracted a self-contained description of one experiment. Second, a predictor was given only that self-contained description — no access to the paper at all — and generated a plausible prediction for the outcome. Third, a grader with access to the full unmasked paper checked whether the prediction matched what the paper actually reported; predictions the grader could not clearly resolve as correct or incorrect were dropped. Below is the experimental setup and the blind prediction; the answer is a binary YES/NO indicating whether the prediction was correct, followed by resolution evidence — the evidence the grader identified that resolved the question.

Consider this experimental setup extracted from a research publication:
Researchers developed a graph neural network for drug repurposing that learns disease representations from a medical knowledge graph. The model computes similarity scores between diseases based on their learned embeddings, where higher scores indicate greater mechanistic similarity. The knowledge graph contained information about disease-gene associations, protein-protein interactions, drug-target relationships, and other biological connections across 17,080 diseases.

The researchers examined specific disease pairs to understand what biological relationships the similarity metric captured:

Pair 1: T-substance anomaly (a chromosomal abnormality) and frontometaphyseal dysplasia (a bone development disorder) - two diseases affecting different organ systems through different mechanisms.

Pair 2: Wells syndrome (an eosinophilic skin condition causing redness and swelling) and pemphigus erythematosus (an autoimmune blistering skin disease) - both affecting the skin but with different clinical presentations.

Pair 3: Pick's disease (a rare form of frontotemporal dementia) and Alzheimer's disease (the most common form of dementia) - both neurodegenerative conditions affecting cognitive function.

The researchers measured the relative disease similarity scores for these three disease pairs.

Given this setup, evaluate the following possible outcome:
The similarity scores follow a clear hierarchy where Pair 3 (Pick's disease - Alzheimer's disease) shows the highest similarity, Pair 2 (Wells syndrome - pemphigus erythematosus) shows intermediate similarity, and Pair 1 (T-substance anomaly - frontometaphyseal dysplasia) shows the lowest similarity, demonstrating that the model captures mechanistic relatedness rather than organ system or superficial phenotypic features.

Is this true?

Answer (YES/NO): YES